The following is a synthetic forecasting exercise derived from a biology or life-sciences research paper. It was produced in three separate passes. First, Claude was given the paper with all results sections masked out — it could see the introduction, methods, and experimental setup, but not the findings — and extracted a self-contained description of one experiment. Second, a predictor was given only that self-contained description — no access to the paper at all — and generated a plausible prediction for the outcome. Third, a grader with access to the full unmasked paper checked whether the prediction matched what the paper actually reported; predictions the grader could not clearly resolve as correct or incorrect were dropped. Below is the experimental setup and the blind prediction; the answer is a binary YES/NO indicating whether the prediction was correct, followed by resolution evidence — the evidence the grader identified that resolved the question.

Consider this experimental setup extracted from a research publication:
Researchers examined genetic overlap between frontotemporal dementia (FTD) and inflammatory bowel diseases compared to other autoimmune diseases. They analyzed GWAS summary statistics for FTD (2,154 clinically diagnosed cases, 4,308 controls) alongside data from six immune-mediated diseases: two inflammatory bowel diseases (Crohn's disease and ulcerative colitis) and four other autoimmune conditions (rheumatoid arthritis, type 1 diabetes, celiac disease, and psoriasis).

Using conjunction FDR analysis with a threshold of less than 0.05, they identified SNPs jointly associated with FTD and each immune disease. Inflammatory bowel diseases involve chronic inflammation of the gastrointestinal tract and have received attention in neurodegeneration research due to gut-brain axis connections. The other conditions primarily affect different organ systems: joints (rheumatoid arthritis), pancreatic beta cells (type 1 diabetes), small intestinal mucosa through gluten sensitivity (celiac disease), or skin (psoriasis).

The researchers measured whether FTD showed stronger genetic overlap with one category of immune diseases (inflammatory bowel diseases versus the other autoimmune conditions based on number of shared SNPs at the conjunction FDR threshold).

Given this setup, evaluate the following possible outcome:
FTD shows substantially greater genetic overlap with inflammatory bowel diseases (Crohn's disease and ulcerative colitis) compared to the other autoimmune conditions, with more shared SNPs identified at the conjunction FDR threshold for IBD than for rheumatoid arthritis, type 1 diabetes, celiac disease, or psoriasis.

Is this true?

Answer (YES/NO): NO